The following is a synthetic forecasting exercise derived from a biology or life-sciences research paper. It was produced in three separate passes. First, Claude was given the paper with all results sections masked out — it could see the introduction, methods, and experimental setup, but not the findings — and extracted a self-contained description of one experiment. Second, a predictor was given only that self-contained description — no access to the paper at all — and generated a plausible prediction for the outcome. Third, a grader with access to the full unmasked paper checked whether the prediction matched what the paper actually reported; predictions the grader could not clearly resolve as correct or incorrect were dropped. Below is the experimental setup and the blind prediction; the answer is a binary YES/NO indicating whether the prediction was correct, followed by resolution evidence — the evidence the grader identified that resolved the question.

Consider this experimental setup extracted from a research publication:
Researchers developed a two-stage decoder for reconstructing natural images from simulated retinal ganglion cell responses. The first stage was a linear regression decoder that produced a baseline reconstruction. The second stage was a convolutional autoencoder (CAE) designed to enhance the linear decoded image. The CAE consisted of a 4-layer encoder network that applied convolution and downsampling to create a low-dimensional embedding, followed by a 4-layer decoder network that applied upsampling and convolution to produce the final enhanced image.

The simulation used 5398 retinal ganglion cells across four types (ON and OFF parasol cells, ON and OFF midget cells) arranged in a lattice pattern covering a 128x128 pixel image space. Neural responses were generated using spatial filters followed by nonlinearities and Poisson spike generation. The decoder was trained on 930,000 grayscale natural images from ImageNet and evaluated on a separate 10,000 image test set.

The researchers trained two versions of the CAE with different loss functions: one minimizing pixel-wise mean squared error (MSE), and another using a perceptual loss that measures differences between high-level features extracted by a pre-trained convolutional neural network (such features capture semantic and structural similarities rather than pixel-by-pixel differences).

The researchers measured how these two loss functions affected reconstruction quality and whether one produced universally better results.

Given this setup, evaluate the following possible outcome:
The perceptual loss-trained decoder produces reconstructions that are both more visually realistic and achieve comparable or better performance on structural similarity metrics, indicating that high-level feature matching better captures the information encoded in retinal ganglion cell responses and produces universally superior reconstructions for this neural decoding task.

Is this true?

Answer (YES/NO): NO